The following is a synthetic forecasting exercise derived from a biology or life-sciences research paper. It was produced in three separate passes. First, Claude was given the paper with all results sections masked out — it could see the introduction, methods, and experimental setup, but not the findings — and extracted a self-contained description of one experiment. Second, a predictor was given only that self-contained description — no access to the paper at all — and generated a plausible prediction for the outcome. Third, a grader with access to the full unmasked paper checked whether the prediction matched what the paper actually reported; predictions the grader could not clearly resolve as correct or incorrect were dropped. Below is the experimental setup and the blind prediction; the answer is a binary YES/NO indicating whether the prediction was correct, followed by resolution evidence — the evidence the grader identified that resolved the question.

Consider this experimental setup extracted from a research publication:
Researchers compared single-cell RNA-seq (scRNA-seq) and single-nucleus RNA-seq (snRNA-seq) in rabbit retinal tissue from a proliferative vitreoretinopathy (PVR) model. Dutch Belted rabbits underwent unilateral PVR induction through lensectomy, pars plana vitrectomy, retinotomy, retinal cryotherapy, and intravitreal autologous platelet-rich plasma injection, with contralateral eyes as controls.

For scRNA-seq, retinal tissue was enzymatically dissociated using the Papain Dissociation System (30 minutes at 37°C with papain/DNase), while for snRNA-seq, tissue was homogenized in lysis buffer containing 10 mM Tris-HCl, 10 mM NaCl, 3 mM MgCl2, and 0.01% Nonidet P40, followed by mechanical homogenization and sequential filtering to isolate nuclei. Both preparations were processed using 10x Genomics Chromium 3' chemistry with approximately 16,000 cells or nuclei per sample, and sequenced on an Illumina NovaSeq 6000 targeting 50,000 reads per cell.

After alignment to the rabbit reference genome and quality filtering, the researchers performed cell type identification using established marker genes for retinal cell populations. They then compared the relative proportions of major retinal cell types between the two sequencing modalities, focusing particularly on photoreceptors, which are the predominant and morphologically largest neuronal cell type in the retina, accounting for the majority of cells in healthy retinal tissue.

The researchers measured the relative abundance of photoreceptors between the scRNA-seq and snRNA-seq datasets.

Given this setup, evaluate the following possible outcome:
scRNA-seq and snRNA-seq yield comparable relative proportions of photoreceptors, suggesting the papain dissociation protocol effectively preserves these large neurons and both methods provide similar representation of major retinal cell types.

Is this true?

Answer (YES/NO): NO